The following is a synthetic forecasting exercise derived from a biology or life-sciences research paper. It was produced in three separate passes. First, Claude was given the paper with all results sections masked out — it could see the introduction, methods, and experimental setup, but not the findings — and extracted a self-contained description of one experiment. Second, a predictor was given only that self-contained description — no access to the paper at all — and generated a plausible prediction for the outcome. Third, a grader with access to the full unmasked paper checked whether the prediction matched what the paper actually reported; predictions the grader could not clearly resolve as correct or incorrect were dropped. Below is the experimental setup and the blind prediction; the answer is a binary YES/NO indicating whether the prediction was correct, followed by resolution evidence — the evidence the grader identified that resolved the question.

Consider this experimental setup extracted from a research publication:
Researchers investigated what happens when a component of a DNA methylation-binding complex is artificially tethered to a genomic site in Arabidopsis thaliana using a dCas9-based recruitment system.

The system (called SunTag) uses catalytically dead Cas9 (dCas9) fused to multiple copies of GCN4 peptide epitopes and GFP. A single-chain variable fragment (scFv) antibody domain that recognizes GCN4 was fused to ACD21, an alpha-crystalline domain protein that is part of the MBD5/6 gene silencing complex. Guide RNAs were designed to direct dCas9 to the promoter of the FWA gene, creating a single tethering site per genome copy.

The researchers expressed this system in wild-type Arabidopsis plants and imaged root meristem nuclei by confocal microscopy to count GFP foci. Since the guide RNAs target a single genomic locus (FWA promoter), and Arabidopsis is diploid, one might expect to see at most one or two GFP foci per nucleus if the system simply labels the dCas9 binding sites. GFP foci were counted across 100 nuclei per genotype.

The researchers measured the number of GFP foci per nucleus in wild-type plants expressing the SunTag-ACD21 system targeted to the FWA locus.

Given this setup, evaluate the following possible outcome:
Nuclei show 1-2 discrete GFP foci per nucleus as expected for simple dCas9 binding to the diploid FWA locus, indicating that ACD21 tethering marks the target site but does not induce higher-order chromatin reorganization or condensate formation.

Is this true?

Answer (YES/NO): NO